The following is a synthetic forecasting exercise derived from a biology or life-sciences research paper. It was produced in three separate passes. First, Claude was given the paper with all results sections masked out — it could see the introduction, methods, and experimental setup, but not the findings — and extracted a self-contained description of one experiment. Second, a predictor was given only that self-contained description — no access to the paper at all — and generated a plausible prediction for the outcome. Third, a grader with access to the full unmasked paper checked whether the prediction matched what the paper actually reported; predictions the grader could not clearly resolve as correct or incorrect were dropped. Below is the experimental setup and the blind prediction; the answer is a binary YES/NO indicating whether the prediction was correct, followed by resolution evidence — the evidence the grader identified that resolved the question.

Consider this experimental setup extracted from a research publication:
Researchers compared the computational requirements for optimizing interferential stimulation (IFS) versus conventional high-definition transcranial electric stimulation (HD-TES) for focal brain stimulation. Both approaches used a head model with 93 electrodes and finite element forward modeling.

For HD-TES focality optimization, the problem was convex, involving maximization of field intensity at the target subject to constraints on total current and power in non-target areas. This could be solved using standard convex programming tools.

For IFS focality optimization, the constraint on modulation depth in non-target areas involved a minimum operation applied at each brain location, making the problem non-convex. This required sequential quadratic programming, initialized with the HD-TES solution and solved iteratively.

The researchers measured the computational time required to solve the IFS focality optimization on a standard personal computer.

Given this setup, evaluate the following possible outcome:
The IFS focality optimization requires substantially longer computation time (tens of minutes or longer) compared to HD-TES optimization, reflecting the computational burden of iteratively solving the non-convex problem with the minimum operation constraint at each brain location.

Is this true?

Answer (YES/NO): YES